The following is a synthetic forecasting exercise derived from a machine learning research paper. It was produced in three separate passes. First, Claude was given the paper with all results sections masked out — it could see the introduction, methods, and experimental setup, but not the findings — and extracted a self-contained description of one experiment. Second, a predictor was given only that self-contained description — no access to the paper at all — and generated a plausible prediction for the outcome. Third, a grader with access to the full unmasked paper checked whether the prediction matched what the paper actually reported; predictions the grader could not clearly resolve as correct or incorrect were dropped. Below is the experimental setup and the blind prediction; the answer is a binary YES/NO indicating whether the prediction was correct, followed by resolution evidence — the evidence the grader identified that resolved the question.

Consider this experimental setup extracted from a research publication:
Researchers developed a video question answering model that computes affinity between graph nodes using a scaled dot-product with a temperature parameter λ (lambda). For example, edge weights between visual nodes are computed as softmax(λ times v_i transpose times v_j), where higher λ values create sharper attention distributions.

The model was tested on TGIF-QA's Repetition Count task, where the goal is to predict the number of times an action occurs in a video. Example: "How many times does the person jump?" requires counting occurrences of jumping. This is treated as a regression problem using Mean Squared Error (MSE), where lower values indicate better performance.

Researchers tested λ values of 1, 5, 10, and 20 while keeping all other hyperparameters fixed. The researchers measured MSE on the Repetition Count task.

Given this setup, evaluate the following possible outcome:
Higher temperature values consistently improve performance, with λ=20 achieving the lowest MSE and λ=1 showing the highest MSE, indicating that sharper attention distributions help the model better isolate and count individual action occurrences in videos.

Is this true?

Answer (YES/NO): NO